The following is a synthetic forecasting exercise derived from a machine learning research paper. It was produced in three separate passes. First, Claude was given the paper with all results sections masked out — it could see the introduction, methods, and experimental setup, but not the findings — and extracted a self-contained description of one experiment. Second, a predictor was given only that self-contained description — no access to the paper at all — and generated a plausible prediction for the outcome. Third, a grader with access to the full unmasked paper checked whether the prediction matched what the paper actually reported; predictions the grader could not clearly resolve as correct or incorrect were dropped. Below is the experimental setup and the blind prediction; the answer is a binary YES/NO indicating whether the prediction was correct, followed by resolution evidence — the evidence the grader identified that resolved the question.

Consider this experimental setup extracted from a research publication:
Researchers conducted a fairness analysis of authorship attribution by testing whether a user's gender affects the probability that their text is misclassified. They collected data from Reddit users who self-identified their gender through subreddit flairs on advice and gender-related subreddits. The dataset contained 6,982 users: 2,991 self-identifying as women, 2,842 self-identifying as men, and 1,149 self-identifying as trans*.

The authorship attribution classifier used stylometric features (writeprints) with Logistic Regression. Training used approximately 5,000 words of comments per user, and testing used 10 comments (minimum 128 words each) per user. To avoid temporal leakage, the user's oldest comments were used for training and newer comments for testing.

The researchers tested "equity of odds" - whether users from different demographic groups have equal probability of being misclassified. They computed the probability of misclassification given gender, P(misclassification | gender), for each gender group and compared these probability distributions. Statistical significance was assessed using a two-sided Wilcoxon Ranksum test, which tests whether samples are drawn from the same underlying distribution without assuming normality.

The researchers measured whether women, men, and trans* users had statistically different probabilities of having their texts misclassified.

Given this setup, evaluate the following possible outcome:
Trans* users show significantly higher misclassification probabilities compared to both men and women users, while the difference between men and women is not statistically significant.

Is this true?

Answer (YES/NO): NO